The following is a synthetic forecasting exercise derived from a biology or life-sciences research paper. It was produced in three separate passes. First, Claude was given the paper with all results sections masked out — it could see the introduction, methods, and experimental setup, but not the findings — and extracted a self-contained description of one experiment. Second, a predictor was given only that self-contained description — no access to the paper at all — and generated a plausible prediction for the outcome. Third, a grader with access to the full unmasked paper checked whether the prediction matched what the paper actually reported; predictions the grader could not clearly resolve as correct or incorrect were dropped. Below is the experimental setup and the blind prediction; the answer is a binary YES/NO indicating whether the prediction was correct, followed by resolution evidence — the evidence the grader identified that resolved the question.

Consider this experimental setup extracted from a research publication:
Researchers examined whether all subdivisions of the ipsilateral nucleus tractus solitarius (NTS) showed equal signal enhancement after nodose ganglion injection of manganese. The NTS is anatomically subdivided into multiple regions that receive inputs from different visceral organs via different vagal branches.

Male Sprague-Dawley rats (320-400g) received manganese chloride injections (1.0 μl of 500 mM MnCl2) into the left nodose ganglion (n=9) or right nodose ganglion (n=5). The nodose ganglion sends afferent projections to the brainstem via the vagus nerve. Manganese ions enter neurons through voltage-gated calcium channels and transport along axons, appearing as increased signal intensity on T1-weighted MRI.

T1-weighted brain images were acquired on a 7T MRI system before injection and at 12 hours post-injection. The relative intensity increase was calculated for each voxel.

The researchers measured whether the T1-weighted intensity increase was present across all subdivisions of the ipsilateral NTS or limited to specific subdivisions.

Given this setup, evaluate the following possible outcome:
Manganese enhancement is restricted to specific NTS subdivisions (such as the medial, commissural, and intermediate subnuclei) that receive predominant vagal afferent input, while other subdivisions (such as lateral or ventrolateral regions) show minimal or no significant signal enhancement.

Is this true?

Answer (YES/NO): NO